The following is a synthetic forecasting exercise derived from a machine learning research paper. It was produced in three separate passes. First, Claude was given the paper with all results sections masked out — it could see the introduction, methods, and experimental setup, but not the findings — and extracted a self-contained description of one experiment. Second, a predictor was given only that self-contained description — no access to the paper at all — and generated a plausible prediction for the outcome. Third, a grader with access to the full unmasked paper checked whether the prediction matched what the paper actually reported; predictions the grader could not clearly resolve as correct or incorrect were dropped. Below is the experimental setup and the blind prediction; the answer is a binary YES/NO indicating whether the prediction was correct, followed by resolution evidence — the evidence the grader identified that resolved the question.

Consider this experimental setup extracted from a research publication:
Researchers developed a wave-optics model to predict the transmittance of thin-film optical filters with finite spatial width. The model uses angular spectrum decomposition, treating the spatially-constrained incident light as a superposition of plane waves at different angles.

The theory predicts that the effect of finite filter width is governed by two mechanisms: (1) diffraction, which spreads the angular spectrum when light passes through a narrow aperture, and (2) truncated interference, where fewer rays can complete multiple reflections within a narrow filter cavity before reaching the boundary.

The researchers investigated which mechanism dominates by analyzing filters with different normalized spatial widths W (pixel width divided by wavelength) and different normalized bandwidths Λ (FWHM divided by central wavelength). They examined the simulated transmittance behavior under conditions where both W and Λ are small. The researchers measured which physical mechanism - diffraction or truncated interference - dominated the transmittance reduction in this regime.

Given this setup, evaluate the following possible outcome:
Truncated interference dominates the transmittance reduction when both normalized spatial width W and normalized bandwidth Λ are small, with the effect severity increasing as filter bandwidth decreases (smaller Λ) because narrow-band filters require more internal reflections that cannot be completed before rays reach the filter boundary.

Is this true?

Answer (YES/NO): NO